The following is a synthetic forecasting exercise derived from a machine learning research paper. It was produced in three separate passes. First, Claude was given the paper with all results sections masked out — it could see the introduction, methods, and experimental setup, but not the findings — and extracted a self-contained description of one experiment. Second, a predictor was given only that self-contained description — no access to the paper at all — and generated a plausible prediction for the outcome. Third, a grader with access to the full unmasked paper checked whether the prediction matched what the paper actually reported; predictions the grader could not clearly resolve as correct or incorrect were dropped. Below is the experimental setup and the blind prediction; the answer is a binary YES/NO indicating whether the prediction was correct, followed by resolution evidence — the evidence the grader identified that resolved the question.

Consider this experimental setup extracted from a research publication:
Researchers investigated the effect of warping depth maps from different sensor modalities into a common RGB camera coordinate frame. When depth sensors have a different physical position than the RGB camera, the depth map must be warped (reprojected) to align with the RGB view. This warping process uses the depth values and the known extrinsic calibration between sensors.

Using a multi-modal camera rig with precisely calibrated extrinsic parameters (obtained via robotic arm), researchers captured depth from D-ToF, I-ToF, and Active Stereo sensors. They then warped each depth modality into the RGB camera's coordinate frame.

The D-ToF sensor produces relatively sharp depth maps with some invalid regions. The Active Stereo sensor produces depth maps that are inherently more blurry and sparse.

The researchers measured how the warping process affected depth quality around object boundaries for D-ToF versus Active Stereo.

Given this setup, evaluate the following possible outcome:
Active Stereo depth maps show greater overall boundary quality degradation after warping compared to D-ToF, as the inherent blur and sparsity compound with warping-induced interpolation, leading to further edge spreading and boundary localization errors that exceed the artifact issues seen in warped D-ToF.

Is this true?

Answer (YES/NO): NO